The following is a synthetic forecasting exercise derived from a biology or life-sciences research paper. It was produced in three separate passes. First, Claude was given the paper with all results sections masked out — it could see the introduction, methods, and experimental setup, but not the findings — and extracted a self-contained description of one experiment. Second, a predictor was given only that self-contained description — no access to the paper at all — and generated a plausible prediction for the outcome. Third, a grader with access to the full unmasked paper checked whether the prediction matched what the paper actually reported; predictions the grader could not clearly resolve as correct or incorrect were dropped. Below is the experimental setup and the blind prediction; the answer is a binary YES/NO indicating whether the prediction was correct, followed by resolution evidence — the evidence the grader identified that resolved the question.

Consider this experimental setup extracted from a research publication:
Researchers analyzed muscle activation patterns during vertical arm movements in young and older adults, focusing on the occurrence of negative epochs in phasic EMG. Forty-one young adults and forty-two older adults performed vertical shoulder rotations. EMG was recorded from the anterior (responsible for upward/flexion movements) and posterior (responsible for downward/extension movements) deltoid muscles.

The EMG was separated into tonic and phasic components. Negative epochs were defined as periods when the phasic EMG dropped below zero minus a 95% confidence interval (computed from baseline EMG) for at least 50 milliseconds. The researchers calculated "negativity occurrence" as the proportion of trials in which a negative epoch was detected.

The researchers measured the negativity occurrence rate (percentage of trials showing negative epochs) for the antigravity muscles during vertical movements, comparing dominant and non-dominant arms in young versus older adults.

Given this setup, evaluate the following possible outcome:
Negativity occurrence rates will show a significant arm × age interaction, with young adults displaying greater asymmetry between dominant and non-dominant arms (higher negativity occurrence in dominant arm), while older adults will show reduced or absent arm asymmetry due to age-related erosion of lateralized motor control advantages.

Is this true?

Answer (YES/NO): NO